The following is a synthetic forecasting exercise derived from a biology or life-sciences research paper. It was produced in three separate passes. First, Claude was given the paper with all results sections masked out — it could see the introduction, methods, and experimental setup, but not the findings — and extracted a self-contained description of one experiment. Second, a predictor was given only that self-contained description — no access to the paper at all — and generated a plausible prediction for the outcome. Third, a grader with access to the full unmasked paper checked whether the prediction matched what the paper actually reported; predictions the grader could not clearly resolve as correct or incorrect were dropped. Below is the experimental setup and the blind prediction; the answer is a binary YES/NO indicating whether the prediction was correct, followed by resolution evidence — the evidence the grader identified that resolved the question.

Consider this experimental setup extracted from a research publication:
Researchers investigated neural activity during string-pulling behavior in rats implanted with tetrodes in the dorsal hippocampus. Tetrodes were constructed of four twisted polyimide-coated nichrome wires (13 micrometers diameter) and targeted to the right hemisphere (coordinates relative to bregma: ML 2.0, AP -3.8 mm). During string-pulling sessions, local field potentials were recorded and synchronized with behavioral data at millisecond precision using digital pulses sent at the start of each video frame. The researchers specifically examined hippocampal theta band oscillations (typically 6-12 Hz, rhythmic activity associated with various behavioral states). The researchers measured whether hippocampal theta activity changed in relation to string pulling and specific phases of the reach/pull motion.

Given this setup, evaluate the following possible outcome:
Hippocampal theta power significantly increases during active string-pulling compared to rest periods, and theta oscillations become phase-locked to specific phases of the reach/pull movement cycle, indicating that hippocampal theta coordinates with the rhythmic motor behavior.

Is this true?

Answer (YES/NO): NO